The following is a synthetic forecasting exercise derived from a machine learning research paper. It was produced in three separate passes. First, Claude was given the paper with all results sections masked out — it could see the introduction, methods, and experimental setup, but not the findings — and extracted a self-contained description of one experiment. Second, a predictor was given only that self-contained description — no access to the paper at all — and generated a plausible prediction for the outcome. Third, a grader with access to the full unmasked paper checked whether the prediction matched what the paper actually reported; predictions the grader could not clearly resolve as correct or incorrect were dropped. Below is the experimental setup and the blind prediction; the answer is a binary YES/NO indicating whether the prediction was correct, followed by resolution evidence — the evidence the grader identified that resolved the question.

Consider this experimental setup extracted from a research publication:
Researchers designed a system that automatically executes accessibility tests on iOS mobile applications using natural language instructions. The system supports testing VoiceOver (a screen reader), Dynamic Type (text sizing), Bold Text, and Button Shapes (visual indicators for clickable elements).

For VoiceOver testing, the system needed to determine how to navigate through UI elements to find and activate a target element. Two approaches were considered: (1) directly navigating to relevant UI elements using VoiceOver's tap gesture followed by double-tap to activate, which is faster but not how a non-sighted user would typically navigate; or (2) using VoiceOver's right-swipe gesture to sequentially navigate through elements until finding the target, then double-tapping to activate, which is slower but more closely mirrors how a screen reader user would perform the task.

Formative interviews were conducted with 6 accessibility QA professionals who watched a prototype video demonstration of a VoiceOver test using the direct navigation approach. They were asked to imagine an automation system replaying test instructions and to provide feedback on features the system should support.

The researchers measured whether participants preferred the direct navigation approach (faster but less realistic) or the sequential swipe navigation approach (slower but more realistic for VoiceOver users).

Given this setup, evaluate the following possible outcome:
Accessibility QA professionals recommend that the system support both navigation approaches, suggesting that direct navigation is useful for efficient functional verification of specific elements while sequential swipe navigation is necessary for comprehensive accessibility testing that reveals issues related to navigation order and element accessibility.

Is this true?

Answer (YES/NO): NO